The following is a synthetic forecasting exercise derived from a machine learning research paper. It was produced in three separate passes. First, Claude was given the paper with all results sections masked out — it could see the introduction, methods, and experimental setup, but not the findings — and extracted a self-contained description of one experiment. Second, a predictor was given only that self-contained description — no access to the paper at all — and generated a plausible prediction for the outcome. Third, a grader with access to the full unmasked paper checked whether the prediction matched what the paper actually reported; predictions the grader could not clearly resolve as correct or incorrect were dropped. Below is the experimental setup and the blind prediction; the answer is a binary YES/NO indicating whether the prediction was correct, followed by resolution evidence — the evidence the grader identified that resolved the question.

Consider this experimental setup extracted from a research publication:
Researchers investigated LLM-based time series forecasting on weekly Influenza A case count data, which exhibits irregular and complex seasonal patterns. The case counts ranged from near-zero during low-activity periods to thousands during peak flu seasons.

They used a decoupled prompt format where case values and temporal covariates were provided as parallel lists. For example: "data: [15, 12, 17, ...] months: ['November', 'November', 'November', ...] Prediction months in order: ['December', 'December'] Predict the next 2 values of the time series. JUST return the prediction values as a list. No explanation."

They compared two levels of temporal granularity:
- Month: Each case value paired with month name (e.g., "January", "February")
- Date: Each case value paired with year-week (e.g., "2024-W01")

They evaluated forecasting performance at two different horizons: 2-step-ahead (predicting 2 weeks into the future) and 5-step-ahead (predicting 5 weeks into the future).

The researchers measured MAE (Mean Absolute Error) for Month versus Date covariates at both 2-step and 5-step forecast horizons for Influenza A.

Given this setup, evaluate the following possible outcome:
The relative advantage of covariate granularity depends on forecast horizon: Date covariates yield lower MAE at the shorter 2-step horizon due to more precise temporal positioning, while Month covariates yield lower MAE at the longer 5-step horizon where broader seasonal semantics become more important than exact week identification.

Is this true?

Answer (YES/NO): NO